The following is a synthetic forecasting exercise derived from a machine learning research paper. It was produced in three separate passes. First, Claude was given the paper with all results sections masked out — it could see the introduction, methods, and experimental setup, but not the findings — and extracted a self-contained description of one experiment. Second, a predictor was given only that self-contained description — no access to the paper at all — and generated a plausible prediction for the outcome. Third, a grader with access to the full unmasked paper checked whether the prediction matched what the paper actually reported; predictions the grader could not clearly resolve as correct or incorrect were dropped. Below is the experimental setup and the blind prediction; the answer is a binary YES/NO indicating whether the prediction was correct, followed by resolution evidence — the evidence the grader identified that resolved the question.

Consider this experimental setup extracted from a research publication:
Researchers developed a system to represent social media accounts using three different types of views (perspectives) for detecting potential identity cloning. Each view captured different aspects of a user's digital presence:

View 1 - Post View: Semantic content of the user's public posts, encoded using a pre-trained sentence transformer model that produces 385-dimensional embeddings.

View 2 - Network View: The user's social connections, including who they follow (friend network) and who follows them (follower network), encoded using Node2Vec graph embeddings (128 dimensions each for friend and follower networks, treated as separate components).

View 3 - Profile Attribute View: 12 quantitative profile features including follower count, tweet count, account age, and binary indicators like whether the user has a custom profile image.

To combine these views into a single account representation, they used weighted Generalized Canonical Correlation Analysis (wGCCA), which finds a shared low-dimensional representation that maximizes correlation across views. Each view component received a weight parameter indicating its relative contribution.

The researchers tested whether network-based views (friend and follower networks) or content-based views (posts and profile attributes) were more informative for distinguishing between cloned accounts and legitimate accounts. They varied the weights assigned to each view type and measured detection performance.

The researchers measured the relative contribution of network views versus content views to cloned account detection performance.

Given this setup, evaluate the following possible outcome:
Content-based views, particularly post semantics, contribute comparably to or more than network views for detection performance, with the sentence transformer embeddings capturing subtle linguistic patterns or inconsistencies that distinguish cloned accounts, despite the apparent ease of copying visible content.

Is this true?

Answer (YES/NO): NO